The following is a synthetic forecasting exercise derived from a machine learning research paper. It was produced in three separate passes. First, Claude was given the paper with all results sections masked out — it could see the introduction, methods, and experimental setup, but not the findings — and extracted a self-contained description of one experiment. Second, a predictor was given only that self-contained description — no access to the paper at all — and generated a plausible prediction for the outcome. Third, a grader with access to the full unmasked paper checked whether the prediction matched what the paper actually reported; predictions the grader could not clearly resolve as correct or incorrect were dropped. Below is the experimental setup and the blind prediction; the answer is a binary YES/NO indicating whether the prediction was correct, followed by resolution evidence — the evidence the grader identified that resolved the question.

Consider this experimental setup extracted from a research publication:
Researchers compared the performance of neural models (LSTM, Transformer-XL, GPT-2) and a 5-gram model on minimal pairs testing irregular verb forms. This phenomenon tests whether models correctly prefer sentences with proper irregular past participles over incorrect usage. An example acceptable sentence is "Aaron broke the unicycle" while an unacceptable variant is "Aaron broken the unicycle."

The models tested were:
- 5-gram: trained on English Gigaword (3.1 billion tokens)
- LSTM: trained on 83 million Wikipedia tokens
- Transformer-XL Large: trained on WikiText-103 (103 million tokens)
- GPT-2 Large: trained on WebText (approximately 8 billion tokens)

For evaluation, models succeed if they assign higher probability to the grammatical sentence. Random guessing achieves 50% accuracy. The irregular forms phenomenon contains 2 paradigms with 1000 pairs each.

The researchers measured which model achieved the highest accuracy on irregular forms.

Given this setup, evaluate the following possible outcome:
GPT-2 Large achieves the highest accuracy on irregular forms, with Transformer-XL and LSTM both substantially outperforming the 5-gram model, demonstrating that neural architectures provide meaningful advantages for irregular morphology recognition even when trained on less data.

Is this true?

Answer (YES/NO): NO